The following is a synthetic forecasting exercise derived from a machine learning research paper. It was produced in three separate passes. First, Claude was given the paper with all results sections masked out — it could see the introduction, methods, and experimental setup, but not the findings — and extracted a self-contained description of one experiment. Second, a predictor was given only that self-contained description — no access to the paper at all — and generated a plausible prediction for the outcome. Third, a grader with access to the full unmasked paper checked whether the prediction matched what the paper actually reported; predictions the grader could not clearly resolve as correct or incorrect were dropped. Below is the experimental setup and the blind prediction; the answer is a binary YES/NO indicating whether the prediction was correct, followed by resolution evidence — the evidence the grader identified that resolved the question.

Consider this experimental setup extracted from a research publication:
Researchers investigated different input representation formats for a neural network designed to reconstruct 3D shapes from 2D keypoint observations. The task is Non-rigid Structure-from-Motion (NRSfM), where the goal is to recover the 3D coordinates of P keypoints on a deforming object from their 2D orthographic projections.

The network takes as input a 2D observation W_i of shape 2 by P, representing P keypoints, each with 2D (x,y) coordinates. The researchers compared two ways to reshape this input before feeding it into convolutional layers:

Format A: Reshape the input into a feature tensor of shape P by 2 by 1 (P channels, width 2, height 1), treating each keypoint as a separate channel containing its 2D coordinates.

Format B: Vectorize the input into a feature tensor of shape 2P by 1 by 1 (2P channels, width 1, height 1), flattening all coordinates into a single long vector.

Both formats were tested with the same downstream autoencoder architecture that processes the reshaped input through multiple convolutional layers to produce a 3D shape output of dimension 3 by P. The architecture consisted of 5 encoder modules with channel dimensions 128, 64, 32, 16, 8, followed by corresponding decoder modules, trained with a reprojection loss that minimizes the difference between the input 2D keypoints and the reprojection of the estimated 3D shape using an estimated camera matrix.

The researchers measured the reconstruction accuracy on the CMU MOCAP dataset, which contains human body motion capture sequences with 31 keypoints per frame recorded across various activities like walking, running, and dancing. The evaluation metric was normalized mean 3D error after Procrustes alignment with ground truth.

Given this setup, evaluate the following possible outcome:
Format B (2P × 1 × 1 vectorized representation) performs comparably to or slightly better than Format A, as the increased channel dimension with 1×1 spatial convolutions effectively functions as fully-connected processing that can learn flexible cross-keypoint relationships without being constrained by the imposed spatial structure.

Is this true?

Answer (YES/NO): NO